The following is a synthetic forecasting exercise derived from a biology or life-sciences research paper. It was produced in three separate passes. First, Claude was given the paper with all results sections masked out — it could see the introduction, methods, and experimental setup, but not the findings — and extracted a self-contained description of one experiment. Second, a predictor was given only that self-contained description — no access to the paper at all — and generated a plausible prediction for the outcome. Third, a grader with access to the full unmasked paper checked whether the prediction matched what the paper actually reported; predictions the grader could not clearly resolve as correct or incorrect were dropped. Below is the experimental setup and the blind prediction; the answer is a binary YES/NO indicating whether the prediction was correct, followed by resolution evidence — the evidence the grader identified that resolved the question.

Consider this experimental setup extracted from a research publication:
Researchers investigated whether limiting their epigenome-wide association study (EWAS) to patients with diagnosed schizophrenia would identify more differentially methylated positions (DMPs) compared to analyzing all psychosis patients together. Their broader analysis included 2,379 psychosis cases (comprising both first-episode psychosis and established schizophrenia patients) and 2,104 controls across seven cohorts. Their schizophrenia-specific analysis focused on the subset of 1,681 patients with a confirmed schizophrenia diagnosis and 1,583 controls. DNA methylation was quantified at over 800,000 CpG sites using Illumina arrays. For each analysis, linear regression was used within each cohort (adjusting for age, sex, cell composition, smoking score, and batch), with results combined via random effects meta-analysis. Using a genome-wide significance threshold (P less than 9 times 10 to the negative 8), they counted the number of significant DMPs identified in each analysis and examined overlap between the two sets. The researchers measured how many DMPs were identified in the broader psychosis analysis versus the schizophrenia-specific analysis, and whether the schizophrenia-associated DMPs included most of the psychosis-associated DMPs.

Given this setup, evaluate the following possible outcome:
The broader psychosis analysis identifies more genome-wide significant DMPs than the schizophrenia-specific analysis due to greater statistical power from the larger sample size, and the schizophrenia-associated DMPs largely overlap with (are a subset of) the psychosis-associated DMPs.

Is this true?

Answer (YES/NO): NO